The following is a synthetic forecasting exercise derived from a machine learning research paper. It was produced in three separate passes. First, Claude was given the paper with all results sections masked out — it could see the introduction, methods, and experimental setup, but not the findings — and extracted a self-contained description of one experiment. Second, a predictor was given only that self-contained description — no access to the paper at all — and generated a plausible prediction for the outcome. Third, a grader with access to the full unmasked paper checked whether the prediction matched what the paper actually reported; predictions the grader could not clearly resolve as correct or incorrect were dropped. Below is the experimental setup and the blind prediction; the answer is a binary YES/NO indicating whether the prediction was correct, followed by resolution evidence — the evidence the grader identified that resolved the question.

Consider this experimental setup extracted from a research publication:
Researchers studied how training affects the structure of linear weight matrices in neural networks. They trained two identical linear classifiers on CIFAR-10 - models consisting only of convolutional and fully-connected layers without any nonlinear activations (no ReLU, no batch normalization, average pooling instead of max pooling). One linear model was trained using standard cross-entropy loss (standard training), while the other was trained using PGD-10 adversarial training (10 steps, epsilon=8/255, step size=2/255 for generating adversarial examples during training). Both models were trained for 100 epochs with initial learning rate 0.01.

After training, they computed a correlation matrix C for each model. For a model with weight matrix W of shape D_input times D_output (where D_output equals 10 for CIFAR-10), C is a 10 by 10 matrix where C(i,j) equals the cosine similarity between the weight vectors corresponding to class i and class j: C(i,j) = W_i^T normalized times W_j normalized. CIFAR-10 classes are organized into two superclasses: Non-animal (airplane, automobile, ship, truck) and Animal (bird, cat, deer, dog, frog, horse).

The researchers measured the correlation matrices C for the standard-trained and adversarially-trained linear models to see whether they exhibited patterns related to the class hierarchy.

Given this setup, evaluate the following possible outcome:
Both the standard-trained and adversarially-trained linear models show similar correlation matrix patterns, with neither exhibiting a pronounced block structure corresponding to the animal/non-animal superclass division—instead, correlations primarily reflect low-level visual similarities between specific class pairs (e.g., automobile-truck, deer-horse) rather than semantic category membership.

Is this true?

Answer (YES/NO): NO